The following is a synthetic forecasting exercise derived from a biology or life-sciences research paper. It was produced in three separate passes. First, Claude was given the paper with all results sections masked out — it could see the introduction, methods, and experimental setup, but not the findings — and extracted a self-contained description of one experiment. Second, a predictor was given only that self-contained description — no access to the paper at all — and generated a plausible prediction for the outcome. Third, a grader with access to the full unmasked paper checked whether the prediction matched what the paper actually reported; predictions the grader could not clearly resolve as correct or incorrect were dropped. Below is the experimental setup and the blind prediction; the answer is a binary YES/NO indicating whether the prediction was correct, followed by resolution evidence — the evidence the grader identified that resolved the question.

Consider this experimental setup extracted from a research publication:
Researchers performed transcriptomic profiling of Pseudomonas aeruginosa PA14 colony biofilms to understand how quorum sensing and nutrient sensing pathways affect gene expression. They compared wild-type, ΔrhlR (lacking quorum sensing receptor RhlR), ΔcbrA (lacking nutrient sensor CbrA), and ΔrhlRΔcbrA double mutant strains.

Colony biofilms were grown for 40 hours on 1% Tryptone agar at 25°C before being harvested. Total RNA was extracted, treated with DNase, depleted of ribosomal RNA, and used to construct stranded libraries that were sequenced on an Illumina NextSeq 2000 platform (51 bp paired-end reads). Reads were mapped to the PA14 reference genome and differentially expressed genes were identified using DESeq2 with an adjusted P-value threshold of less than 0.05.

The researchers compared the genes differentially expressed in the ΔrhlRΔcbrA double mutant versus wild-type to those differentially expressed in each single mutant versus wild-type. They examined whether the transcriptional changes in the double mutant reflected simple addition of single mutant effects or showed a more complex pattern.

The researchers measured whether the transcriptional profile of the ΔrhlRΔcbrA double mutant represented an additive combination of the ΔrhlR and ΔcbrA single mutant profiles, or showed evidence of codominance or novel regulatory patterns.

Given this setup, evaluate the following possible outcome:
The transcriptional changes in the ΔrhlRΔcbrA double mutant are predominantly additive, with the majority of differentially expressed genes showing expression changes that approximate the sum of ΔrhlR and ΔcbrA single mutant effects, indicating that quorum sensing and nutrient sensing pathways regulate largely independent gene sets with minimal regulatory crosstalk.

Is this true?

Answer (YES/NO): NO